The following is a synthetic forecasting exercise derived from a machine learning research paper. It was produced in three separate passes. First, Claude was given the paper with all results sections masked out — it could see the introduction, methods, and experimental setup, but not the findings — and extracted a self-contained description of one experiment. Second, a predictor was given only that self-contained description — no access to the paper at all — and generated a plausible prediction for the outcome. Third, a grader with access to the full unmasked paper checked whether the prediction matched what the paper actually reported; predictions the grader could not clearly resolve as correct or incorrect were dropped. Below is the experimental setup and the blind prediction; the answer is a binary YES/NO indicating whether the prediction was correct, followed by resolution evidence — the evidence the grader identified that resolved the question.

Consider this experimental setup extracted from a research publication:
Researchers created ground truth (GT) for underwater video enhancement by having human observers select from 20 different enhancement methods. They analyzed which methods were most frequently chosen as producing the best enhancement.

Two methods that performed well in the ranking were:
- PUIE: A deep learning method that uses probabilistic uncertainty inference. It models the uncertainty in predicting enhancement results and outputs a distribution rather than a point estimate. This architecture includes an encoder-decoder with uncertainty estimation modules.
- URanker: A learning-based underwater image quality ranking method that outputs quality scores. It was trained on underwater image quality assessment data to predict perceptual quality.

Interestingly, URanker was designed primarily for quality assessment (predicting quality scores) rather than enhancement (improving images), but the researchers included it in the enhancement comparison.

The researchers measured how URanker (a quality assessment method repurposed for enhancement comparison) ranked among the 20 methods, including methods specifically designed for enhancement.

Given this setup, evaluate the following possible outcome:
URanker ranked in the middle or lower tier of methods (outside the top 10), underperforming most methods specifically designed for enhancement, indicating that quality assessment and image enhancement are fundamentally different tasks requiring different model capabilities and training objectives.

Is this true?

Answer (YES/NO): NO